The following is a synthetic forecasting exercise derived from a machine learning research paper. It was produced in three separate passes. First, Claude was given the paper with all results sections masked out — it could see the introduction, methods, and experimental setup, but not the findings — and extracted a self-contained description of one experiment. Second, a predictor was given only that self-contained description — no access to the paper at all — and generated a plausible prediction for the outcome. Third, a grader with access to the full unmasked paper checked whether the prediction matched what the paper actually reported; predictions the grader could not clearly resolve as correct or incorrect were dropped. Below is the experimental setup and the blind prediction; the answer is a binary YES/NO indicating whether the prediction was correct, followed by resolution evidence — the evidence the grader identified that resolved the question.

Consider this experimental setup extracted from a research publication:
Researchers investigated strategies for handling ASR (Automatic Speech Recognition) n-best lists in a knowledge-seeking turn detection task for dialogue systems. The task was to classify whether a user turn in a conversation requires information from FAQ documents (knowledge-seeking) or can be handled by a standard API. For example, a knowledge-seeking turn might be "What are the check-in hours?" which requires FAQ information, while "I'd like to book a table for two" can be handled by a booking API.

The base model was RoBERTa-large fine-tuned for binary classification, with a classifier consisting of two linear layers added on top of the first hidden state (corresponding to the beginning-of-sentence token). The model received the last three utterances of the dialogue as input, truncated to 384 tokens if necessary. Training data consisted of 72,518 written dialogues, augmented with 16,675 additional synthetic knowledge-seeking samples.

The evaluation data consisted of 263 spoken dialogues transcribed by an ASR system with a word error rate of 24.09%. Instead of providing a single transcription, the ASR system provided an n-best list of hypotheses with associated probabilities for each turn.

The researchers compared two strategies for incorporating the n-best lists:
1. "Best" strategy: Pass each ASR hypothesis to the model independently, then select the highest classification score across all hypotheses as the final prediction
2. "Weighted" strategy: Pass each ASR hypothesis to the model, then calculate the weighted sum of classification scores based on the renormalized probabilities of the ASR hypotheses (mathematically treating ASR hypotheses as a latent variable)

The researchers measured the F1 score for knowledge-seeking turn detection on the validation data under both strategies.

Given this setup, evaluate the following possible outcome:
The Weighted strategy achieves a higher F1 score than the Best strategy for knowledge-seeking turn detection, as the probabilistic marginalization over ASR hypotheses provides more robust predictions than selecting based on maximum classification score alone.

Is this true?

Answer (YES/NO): NO